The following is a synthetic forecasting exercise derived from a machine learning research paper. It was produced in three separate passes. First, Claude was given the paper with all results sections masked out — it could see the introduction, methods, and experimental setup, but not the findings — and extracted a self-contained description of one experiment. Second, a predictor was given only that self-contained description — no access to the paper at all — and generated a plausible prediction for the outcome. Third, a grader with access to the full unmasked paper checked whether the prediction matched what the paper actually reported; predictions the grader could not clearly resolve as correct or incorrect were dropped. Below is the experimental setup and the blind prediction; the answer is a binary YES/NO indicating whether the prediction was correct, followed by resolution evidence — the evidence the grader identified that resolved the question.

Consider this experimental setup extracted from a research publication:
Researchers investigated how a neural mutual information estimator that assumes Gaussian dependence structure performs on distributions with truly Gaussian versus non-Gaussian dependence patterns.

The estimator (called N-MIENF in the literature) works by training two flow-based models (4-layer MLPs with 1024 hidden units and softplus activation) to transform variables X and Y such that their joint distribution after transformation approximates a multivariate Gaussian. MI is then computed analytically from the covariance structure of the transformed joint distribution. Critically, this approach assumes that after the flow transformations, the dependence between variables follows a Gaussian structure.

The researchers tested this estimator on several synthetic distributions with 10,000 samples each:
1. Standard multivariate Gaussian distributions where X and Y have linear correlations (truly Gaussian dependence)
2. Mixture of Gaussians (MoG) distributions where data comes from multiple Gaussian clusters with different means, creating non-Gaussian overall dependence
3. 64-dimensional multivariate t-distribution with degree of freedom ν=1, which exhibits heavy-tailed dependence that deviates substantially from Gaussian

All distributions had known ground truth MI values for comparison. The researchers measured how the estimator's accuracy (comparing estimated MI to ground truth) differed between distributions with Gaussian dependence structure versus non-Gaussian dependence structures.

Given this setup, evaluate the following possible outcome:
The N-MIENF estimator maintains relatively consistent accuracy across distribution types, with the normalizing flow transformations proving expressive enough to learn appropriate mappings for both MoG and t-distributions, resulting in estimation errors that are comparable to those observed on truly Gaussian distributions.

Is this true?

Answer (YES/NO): NO